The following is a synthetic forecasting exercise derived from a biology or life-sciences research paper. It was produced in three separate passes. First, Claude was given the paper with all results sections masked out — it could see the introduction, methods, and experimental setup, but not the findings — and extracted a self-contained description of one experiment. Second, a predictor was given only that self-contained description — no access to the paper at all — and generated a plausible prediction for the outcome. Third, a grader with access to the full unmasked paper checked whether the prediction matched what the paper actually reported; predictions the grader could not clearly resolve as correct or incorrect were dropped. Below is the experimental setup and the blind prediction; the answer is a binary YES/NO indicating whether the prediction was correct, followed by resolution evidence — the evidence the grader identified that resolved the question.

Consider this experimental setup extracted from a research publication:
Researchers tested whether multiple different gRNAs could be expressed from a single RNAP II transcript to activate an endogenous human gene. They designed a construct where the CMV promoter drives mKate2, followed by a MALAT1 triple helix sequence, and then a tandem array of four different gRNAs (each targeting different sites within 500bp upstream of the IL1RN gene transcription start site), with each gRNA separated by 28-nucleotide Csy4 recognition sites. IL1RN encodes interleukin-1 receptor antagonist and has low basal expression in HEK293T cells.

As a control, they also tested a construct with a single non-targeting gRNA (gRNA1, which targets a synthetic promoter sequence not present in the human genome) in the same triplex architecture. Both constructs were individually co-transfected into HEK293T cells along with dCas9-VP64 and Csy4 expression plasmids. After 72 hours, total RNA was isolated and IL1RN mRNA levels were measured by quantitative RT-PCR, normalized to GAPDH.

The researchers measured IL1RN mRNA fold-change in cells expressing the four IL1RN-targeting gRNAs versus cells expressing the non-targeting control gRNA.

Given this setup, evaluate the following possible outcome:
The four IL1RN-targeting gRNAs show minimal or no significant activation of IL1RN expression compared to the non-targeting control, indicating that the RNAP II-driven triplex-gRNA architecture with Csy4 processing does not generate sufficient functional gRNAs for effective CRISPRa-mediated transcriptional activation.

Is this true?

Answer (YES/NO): NO